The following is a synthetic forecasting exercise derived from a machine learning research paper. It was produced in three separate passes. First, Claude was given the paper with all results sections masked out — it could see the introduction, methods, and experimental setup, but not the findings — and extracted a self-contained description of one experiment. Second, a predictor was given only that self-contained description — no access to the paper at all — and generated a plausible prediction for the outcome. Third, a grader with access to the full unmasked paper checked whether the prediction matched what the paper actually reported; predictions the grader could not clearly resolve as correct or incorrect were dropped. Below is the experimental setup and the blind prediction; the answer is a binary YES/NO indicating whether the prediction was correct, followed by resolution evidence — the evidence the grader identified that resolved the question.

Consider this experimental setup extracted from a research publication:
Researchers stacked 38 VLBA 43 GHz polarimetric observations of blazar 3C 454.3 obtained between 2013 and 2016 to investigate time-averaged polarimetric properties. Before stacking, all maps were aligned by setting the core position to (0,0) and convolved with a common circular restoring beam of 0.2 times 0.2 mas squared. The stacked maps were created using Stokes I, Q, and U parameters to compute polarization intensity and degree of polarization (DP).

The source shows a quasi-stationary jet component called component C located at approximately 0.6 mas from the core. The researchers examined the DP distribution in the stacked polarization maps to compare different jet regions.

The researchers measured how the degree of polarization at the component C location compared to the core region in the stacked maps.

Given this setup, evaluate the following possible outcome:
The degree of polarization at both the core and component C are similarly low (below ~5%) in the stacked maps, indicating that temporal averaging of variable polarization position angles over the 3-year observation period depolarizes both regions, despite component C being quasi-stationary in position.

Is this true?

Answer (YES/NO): NO